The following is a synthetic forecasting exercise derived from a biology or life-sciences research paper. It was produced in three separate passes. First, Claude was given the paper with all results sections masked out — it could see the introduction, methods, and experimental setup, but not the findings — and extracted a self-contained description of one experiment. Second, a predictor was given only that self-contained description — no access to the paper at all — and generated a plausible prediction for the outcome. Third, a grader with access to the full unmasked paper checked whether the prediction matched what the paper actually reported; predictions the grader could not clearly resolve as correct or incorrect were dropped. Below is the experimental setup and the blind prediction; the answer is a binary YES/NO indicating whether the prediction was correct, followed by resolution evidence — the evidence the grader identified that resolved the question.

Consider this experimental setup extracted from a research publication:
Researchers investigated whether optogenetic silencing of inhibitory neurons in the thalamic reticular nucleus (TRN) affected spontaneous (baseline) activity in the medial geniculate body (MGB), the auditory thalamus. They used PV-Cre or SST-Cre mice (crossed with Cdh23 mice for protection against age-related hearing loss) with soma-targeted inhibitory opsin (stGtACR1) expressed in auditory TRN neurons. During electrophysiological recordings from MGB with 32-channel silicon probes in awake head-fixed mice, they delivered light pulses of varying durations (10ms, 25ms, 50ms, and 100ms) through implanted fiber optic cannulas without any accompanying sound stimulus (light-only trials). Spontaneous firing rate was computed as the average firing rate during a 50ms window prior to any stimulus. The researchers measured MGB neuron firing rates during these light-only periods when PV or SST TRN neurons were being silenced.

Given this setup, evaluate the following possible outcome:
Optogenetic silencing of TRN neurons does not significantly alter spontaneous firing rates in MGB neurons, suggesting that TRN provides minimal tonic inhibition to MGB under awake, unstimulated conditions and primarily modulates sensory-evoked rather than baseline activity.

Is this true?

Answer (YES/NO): YES